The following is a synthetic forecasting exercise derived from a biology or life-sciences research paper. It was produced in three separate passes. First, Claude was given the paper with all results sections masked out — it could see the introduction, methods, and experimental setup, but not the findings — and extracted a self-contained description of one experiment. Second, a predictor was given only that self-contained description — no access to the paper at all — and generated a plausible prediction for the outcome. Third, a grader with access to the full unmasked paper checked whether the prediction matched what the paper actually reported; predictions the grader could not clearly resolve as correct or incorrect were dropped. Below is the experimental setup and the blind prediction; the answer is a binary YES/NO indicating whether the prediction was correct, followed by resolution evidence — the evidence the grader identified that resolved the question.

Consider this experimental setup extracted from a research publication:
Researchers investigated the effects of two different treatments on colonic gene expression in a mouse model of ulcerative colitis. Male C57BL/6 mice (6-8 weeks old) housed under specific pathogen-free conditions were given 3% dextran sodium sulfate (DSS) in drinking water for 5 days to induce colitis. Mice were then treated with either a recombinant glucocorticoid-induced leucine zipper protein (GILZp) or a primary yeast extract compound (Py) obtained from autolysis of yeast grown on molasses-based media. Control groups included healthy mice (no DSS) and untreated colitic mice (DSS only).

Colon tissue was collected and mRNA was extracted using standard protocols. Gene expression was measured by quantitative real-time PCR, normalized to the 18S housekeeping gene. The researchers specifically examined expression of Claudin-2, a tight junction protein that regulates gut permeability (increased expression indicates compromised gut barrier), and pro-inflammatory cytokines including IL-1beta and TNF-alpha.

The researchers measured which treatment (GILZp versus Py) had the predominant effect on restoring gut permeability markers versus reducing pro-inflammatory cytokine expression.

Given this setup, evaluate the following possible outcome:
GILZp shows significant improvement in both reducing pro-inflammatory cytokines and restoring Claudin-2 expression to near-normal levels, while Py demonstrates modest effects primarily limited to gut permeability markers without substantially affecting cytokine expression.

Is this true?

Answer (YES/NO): NO